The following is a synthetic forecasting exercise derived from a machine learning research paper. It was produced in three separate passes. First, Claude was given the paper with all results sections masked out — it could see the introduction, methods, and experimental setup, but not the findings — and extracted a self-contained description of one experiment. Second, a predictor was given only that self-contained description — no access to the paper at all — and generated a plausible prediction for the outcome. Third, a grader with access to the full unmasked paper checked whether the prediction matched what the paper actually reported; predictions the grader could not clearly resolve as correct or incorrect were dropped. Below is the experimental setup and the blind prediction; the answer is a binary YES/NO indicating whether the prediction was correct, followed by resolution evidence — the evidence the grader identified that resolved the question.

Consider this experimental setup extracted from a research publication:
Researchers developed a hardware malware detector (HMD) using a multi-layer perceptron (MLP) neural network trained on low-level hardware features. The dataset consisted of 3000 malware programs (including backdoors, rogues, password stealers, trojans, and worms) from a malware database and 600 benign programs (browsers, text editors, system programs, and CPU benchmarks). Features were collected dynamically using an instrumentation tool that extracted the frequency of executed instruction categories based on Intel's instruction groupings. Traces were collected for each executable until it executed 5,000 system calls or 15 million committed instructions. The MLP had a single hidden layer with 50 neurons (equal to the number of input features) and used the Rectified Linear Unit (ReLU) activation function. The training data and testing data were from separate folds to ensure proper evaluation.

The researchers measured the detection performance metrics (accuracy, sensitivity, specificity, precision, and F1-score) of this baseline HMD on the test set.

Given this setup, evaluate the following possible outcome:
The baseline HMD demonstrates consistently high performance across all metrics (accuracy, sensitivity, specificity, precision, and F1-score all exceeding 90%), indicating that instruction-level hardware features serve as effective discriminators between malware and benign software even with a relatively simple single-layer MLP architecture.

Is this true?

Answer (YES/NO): YES